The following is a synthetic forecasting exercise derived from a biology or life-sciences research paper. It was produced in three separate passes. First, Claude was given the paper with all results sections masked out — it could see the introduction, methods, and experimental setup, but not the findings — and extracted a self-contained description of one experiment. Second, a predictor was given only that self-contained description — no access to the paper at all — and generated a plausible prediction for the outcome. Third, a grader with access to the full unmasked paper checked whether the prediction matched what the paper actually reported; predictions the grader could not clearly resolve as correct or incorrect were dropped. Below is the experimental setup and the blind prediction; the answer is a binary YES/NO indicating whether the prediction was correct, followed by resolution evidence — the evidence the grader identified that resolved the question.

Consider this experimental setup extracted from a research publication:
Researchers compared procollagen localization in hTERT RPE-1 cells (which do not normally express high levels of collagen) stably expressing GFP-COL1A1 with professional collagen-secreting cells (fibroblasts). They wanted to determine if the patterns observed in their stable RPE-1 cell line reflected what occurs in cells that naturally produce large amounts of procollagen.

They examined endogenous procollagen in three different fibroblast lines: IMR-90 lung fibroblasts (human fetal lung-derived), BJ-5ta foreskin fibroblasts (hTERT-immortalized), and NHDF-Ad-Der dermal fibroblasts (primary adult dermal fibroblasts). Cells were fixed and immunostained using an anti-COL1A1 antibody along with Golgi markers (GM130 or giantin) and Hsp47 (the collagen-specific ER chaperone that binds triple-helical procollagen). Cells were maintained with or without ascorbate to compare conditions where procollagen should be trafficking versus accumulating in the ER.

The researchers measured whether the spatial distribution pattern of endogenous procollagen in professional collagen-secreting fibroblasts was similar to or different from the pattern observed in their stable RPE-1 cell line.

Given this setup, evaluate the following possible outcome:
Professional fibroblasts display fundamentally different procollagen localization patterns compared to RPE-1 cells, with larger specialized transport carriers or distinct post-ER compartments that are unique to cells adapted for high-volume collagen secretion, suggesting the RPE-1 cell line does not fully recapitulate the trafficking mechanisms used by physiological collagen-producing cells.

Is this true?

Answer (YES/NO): NO